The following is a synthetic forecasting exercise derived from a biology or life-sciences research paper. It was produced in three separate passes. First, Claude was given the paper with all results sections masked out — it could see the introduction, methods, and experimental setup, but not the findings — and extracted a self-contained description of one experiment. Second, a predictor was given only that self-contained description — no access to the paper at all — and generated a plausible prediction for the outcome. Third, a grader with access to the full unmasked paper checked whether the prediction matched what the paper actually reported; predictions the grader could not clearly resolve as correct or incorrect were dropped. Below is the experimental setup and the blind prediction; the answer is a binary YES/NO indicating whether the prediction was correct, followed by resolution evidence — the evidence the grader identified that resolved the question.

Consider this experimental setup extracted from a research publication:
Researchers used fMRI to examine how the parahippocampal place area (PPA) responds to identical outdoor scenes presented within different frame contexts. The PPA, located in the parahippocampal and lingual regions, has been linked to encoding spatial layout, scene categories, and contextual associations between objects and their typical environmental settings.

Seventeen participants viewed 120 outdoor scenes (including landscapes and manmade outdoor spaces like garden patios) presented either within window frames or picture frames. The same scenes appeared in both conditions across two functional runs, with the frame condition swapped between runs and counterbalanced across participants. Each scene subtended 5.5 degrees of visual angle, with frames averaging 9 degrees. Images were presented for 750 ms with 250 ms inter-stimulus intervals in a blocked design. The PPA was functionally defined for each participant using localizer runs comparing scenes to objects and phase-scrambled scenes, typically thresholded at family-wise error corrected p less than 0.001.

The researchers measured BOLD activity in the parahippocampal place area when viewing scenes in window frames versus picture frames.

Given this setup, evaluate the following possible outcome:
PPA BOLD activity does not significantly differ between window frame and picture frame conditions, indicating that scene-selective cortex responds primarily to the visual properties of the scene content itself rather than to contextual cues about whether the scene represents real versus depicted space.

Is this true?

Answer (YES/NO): NO